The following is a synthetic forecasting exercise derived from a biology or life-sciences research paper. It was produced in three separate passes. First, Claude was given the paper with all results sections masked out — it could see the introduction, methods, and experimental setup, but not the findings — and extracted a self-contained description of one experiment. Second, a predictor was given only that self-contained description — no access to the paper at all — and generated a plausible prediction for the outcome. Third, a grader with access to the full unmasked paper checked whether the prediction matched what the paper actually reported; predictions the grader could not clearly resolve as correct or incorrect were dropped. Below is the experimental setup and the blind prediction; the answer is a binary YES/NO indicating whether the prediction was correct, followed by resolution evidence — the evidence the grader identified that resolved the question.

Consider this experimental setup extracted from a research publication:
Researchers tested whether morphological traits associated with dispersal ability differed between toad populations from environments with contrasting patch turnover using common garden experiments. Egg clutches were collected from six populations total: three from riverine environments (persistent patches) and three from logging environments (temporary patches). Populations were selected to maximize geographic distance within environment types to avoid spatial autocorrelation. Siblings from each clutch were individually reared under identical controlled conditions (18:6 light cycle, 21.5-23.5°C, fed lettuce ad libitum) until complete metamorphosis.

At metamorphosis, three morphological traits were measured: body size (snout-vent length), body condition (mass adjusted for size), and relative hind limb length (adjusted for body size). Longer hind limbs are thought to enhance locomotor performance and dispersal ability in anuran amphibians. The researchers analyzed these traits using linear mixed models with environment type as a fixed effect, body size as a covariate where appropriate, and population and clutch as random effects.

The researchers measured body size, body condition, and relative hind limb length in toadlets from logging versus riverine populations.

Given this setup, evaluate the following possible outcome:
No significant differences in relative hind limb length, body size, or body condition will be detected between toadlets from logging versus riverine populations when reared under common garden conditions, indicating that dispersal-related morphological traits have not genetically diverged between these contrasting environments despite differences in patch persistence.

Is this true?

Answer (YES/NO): NO